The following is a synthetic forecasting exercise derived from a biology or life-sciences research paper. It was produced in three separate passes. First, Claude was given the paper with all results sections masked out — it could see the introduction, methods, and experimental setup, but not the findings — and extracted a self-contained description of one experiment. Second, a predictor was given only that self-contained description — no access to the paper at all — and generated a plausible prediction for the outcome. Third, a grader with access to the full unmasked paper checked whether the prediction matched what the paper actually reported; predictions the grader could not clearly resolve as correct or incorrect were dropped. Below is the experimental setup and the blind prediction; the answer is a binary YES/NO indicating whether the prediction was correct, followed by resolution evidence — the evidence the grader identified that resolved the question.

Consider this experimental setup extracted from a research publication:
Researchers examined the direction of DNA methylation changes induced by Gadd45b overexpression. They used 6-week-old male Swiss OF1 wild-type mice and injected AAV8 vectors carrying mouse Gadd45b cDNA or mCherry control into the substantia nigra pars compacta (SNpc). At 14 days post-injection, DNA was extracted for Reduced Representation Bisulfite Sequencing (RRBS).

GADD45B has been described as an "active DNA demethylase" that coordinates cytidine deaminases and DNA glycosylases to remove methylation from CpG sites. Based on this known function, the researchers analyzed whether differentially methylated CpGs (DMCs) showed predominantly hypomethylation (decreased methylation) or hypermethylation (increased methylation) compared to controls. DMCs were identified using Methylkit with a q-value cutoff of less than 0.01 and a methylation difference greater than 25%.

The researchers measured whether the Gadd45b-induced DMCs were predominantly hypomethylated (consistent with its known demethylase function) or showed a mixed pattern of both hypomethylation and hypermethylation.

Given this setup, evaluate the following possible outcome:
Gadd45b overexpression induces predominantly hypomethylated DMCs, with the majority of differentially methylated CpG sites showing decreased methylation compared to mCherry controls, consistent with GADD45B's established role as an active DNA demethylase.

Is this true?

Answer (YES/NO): YES